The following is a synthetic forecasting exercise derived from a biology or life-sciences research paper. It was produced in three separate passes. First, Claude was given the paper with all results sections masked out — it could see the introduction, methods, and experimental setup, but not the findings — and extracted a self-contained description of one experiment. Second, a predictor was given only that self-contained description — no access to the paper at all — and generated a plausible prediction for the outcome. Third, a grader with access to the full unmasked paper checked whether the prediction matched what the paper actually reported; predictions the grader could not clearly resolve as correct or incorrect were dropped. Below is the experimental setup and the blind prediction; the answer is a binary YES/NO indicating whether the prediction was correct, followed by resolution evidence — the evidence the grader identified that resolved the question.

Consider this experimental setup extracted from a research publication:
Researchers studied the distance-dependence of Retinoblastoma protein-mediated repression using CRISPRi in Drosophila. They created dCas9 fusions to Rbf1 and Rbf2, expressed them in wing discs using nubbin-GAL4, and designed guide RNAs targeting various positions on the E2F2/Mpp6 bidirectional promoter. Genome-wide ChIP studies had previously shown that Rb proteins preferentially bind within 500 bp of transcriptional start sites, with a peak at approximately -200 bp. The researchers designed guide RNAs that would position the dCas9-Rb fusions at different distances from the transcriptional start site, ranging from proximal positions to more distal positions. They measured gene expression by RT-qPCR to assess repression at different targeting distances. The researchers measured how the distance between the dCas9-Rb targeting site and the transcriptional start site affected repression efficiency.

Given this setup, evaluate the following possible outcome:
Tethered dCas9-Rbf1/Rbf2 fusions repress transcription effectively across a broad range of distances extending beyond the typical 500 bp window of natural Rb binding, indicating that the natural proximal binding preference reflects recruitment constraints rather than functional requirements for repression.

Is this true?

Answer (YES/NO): NO